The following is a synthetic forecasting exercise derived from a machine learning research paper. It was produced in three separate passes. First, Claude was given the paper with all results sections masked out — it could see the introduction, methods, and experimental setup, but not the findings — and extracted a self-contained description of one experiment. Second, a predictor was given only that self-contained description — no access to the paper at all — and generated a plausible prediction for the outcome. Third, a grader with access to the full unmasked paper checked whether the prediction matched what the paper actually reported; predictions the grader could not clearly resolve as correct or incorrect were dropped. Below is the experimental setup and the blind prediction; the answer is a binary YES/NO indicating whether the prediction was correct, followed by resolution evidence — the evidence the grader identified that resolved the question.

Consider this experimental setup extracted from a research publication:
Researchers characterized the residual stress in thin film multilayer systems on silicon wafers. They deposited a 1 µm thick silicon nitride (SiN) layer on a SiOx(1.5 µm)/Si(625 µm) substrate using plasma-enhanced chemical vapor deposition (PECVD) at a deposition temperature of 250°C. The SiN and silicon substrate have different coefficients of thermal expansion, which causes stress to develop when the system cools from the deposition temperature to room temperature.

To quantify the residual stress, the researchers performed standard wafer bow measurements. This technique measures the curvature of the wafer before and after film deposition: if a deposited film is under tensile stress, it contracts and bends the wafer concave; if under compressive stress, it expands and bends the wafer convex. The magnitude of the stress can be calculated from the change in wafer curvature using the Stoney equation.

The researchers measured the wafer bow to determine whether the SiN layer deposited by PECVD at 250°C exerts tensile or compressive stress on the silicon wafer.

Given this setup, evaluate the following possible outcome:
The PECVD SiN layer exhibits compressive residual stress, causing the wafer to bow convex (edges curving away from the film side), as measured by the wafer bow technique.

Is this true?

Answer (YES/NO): YES